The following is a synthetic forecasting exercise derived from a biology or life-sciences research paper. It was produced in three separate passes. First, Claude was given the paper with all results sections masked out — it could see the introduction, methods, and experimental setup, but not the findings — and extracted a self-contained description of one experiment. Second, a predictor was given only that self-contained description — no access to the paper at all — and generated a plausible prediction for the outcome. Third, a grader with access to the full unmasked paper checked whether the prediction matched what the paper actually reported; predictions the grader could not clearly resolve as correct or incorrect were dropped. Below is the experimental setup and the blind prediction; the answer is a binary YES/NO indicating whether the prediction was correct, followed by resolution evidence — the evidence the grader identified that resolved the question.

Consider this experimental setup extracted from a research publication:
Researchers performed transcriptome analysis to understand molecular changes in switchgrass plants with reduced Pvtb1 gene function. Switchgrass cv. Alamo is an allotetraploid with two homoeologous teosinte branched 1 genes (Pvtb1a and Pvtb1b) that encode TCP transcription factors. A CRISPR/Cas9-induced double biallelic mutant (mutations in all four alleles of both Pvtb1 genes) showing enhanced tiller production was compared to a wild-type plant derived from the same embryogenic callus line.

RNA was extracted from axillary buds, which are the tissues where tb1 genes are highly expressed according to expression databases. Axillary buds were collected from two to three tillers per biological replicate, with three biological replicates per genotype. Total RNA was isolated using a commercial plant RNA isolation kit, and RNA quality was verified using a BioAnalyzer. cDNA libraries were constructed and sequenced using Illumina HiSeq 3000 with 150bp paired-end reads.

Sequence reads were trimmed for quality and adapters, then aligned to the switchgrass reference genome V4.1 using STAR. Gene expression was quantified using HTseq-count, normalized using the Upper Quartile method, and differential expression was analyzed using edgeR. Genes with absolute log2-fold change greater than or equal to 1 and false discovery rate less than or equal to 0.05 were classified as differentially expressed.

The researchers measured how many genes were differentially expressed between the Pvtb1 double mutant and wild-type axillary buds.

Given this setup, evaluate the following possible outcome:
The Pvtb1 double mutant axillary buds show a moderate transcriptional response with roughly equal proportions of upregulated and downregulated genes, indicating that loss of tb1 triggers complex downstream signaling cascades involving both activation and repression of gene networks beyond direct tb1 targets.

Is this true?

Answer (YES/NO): YES